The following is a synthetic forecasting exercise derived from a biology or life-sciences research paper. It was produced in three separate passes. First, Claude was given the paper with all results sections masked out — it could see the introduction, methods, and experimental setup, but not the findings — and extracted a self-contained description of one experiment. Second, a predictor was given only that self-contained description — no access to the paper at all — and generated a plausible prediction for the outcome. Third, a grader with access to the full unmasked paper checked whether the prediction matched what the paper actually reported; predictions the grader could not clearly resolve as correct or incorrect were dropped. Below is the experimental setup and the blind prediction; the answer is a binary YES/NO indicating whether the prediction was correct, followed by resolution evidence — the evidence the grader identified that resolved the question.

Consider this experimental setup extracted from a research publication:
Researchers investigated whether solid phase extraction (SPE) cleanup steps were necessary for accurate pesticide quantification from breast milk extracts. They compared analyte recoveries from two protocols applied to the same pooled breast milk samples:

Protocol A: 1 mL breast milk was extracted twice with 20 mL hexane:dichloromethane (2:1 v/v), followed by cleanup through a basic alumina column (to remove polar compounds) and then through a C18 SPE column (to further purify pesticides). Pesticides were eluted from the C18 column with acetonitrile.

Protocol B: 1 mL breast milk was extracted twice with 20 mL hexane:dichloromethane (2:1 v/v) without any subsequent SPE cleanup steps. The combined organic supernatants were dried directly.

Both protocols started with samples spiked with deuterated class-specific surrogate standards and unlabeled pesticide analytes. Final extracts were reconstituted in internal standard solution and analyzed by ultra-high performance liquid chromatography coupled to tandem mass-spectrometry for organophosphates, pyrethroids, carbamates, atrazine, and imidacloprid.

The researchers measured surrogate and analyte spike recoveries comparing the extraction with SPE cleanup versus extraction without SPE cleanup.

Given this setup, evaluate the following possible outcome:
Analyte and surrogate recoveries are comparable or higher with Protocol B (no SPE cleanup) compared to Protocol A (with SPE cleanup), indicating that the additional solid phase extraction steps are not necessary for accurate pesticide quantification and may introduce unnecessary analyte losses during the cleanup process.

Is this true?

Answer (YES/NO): YES